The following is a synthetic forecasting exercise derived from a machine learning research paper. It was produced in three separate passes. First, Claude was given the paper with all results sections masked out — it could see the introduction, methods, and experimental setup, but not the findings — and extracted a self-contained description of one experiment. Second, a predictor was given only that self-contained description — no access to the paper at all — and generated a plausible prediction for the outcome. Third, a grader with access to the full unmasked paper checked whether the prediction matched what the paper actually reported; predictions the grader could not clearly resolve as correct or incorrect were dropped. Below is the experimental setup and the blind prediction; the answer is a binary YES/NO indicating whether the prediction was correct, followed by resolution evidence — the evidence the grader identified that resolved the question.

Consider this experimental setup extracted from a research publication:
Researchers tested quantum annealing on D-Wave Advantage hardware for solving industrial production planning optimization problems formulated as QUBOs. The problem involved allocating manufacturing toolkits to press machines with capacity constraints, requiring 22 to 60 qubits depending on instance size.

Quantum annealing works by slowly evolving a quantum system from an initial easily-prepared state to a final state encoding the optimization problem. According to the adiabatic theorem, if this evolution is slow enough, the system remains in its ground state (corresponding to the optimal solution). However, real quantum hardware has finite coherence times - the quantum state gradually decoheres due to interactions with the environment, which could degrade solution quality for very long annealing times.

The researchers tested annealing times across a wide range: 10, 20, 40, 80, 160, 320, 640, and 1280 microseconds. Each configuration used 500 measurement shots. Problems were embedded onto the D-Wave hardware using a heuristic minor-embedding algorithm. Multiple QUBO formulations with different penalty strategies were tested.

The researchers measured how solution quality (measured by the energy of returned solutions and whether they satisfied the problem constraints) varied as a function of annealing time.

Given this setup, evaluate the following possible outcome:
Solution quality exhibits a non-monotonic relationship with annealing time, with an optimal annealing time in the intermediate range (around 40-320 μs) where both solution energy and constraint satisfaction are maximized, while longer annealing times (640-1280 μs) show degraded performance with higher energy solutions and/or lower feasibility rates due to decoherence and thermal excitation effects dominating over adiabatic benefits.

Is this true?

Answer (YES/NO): NO